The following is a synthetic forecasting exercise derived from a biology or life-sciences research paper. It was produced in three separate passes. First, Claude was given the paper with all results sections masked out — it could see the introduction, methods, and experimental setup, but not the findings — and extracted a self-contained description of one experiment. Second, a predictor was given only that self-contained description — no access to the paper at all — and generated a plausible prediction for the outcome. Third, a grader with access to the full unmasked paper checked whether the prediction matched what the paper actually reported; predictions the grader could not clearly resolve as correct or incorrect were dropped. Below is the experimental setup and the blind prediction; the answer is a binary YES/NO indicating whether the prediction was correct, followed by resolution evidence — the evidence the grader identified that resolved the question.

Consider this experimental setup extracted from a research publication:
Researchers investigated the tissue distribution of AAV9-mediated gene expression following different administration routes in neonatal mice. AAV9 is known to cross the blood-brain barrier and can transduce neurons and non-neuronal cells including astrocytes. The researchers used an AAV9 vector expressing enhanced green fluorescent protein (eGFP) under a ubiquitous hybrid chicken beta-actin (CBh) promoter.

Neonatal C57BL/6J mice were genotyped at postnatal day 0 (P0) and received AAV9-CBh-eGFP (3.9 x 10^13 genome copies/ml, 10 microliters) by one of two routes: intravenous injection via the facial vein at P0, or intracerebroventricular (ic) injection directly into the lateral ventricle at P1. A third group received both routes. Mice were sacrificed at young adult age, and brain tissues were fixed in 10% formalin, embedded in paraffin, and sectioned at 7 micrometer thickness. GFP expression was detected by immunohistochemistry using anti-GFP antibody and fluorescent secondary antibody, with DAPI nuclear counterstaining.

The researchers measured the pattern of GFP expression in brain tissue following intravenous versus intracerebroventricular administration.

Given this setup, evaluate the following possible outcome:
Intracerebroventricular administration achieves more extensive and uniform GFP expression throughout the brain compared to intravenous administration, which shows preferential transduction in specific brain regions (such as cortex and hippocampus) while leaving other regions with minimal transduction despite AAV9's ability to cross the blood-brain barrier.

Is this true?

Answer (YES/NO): NO